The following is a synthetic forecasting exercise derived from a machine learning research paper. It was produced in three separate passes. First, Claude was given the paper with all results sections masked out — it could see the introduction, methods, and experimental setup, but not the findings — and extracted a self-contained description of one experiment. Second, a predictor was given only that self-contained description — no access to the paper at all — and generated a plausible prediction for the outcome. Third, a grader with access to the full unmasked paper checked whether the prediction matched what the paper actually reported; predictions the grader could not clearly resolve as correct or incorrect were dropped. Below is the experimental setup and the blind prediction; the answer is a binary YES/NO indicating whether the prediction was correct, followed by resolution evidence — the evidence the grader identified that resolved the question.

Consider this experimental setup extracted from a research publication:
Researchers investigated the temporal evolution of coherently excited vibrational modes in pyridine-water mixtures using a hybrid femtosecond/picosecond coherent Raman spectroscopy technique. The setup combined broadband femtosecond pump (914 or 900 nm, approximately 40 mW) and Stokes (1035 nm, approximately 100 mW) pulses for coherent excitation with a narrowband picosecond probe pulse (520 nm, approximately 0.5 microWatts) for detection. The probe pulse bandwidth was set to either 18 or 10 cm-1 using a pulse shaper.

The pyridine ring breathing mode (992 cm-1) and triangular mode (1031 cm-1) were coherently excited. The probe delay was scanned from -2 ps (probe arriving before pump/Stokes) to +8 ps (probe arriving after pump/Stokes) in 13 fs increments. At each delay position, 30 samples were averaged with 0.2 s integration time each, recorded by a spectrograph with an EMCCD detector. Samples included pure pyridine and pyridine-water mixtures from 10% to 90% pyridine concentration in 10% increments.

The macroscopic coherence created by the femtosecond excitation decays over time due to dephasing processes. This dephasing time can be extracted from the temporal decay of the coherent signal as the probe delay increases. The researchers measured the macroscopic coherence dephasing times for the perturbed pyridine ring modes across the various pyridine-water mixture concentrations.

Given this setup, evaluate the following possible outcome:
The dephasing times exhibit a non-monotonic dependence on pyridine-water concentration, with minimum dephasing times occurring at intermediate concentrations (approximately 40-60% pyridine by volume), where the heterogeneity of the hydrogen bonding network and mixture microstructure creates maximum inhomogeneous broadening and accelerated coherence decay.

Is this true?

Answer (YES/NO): NO